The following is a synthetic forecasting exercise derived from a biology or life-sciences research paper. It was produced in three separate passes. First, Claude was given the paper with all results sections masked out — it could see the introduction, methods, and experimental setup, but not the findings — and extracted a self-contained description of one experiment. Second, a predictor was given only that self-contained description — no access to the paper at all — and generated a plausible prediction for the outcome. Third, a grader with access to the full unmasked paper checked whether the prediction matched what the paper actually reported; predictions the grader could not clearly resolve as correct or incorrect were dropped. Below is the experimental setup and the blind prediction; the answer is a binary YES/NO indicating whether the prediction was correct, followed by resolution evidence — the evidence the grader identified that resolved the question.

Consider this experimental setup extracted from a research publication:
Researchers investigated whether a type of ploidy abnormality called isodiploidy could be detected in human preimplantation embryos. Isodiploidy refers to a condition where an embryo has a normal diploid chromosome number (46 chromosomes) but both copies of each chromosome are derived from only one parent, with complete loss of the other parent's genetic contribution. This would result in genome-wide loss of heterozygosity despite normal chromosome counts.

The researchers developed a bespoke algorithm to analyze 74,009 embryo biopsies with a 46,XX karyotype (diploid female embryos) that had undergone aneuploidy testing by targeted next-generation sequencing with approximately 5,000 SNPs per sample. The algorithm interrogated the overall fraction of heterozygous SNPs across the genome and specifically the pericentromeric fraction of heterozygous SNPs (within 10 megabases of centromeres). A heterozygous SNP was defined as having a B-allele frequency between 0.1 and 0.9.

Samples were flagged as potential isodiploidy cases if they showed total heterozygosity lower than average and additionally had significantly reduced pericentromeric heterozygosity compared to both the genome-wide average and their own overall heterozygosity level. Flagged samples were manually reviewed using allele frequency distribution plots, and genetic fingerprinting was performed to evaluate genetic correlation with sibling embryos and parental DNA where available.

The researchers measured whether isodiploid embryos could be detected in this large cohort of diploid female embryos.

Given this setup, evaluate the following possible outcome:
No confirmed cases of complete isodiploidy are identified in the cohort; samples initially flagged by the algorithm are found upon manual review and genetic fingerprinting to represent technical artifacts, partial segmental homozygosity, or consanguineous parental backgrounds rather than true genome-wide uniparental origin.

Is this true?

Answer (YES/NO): NO